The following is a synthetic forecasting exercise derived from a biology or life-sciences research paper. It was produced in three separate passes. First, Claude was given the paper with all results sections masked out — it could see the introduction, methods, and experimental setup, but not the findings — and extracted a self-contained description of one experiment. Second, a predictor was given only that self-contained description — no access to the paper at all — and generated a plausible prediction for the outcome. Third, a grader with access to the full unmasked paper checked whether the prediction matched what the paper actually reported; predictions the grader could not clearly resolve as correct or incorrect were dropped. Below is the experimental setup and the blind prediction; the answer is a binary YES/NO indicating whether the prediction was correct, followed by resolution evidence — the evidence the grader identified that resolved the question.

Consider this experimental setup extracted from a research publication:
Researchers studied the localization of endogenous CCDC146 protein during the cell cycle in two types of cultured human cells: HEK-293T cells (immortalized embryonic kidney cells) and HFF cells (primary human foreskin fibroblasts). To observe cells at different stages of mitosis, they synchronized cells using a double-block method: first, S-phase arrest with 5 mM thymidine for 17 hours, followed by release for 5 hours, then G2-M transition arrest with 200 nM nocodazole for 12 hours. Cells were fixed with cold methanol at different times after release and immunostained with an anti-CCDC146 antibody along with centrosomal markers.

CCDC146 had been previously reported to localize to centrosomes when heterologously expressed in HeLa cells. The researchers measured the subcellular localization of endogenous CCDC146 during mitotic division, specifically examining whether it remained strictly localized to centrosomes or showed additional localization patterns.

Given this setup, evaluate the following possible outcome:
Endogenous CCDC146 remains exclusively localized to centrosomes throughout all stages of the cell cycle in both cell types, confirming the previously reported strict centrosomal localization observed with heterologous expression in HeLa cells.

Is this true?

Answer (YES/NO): NO